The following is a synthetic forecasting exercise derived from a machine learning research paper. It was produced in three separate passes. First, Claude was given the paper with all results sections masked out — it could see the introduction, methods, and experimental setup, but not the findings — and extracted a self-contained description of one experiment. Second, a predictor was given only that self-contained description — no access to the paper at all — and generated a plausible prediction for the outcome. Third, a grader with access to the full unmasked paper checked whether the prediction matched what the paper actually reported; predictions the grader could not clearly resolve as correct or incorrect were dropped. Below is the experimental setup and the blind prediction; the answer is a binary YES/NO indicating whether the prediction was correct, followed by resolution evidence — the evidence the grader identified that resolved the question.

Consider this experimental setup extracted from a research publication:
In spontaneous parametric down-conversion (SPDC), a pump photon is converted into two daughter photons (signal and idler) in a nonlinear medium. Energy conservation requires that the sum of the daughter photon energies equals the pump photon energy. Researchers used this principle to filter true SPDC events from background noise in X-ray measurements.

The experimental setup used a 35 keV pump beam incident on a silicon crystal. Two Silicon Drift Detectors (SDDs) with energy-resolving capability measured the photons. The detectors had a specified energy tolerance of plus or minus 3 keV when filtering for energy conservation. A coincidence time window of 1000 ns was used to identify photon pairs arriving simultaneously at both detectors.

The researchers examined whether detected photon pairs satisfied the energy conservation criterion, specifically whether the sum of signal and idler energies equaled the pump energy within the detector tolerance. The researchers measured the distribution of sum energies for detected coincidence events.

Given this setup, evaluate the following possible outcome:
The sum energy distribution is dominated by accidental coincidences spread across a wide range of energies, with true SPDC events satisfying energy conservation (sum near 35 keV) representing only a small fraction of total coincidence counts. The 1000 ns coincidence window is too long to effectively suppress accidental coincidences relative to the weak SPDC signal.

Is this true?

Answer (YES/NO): NO